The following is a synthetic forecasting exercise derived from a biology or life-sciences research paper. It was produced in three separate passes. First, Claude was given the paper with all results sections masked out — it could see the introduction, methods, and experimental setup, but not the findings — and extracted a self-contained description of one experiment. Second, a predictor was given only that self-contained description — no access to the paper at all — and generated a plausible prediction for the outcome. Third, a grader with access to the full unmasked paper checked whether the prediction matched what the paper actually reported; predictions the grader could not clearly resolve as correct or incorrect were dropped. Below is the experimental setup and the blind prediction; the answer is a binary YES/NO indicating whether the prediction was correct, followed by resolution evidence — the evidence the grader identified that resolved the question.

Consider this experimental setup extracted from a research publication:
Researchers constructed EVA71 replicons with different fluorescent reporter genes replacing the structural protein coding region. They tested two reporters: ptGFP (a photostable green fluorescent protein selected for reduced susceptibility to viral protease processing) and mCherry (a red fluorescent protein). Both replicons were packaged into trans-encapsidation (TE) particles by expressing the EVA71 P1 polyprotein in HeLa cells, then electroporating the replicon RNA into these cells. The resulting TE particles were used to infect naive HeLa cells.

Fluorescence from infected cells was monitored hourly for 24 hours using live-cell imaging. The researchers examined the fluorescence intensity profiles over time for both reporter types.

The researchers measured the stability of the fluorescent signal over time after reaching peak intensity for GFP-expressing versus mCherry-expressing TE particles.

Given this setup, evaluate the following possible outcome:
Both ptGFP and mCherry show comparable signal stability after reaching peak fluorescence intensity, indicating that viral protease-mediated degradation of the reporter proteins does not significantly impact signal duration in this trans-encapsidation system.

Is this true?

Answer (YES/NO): NO